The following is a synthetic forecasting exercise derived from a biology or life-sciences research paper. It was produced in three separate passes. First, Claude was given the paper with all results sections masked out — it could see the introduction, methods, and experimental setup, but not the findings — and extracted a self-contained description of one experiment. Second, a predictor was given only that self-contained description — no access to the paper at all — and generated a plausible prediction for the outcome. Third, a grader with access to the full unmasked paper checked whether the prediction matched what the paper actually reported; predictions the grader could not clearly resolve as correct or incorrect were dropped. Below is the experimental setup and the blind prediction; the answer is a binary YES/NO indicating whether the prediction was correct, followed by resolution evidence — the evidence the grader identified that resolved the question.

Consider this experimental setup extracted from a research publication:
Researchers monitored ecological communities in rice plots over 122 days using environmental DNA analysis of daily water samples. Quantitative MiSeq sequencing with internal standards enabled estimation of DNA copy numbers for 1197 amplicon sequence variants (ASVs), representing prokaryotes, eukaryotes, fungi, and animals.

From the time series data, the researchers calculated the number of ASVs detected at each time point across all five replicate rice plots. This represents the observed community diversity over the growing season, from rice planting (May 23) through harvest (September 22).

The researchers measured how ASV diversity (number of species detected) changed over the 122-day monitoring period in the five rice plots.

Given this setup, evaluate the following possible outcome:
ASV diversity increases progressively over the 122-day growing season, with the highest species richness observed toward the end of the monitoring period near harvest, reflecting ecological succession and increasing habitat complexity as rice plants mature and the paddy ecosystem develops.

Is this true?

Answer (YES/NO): NO